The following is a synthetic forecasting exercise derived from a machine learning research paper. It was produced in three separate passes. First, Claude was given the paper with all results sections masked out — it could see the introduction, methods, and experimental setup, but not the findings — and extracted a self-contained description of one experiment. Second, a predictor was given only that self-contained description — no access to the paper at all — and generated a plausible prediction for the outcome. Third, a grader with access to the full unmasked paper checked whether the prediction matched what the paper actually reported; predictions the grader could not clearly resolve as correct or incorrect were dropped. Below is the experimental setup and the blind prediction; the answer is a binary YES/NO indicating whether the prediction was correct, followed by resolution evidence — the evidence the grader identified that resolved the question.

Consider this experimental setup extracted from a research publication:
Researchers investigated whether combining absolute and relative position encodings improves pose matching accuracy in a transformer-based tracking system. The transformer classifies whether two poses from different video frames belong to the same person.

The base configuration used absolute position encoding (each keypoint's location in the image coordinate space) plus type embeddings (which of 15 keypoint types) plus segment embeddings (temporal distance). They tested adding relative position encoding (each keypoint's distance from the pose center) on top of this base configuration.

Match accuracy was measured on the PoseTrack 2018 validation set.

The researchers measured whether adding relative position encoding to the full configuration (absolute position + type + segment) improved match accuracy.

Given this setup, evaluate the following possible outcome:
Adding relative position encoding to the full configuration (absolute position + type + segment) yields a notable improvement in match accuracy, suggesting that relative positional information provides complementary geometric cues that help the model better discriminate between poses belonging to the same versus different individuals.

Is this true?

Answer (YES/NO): NO